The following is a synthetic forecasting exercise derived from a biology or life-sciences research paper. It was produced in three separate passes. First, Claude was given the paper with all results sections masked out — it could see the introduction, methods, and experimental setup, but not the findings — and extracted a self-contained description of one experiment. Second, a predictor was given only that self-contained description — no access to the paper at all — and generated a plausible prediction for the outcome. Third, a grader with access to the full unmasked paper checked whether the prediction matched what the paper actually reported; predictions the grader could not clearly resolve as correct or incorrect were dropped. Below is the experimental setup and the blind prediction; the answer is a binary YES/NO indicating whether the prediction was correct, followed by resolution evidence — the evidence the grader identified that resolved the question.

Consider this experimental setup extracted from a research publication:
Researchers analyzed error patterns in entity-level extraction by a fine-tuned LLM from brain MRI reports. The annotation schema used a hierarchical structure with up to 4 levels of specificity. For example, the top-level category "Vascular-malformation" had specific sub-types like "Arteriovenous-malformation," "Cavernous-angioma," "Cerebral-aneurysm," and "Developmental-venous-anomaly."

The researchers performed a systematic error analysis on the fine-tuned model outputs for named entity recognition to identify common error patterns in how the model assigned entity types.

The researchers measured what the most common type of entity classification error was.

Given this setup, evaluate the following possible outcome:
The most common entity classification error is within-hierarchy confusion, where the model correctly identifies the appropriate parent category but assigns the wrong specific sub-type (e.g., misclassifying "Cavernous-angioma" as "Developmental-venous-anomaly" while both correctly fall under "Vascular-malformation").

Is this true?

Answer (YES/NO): NO